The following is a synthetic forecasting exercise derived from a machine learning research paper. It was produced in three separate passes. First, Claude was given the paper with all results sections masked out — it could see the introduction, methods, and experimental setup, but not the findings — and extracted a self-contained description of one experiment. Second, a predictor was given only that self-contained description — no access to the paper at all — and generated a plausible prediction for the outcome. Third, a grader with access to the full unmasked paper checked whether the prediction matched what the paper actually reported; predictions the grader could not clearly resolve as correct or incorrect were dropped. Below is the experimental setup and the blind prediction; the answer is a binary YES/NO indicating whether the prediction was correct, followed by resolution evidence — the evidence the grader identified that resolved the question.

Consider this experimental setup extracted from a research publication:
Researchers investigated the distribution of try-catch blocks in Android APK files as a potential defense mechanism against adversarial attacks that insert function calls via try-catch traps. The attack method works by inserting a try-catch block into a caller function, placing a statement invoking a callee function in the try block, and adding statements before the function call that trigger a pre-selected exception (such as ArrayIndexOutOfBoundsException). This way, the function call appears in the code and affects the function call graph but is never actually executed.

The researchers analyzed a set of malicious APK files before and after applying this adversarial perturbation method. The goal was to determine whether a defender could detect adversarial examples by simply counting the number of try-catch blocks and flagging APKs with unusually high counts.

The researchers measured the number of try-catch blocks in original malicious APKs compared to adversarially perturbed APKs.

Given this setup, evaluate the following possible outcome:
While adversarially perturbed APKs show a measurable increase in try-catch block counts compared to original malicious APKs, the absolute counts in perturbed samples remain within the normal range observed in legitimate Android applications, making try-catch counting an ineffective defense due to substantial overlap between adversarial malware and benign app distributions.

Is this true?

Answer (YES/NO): NO